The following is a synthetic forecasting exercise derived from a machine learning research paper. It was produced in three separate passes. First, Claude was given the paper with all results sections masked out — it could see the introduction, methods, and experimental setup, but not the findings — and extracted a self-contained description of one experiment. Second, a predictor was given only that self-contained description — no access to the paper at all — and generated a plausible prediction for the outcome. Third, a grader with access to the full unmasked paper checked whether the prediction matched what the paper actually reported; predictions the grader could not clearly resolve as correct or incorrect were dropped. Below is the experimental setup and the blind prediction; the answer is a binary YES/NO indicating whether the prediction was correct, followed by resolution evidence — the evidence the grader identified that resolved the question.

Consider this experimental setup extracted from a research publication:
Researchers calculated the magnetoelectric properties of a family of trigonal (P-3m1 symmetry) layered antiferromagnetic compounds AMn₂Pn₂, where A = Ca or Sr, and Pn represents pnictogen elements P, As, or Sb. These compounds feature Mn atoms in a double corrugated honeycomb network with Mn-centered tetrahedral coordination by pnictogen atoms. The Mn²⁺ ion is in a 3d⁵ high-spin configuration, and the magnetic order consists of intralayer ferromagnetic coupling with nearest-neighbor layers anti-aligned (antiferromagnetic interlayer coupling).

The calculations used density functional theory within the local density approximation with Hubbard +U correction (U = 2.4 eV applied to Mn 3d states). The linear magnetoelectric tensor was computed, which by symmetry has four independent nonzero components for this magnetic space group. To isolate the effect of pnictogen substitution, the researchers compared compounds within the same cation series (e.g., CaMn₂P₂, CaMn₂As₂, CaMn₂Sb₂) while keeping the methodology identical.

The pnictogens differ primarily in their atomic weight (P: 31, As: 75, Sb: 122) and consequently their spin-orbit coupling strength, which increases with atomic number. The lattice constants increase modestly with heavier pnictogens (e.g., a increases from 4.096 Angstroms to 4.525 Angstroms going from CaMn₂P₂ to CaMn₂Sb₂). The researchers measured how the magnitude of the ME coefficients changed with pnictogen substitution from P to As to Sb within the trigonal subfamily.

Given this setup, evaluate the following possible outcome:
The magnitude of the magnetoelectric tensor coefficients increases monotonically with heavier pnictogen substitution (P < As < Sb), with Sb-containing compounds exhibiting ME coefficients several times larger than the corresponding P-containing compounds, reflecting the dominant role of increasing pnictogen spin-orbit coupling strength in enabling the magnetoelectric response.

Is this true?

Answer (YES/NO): YES